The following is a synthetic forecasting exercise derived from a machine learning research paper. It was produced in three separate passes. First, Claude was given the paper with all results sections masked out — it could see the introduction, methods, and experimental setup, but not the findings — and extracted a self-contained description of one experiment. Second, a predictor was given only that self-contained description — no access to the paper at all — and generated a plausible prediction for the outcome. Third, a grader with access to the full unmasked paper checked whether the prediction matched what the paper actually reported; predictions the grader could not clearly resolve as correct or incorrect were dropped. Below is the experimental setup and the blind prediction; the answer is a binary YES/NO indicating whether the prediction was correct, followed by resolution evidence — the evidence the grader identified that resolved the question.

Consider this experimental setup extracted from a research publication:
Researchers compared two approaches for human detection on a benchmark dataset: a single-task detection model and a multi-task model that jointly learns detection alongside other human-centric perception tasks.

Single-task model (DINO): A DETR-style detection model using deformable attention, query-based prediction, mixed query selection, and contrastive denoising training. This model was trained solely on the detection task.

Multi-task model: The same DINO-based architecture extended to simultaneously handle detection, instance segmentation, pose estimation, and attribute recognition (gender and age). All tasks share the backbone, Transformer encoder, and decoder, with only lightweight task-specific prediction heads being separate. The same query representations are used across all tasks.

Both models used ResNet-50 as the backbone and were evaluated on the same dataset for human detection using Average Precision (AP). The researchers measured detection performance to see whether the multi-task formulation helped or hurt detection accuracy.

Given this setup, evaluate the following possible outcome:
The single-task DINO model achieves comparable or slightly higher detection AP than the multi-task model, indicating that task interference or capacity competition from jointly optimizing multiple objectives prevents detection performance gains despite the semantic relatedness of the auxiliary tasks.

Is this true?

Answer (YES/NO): NO